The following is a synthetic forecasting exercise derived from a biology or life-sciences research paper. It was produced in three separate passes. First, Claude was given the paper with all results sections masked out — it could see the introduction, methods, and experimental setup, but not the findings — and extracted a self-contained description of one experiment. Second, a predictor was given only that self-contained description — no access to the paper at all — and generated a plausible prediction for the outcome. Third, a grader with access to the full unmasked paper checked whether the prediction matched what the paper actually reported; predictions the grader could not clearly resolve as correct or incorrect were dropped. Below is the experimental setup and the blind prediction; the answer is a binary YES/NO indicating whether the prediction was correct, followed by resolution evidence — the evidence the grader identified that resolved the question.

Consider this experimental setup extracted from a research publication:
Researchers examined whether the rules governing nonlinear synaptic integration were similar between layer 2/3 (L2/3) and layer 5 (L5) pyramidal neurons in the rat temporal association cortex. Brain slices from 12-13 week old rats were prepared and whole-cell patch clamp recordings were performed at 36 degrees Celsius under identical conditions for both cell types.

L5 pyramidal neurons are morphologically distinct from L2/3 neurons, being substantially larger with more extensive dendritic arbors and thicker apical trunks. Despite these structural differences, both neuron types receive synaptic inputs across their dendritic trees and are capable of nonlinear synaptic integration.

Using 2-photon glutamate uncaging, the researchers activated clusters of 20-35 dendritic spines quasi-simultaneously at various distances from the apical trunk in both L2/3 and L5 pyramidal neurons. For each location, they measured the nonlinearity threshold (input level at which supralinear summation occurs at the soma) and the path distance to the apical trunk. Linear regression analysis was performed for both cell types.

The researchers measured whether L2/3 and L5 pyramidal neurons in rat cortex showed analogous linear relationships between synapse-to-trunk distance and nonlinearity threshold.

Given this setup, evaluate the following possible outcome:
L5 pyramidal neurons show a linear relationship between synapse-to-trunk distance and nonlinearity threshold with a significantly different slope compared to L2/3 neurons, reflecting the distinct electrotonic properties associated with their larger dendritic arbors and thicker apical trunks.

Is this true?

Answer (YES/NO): NO